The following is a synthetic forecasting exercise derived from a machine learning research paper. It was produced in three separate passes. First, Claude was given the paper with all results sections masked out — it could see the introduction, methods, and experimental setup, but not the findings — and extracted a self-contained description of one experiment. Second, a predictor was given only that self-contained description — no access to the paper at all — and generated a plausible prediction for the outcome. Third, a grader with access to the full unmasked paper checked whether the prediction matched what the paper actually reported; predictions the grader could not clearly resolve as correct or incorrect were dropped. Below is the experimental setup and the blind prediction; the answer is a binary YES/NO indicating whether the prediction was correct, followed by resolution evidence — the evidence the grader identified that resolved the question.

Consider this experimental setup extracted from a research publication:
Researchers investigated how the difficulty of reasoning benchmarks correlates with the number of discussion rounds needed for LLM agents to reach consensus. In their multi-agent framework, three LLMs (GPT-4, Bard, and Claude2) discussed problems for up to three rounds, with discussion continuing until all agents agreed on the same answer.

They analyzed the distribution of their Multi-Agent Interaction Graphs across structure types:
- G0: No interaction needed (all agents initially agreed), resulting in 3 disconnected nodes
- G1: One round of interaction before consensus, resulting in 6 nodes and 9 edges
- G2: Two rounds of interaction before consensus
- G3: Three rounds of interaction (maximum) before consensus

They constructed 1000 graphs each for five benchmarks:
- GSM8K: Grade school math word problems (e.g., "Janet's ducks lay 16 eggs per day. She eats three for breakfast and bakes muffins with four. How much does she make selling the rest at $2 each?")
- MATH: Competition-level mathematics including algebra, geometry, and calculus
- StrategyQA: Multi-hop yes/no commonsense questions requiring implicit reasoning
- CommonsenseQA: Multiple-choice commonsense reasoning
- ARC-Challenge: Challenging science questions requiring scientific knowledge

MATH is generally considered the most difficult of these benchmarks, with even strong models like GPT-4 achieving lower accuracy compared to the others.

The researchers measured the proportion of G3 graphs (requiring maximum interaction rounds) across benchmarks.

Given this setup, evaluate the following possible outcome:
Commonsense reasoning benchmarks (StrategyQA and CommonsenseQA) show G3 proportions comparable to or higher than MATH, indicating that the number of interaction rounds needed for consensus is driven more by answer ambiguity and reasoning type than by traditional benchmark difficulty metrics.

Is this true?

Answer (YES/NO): NO